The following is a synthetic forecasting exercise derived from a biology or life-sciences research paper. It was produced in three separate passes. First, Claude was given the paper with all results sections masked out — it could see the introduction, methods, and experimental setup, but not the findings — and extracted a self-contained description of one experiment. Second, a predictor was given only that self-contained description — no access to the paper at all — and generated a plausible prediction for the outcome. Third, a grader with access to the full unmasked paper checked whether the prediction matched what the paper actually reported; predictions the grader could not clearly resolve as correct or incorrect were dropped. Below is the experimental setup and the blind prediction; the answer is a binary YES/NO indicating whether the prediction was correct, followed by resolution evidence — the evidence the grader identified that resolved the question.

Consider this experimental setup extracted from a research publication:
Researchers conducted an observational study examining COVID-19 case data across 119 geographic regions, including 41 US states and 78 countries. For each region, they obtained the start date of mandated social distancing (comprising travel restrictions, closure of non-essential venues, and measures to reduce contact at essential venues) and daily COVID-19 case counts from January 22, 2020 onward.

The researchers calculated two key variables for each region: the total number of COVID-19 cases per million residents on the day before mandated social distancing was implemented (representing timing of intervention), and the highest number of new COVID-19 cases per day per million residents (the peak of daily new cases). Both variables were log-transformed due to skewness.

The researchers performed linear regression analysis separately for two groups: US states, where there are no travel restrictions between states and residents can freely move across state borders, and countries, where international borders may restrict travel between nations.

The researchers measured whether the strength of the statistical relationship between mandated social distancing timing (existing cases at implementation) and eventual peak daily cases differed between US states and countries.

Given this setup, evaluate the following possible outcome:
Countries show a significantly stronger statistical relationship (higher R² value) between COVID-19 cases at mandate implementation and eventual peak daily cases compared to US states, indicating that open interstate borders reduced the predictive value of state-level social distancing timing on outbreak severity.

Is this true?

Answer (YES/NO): YES